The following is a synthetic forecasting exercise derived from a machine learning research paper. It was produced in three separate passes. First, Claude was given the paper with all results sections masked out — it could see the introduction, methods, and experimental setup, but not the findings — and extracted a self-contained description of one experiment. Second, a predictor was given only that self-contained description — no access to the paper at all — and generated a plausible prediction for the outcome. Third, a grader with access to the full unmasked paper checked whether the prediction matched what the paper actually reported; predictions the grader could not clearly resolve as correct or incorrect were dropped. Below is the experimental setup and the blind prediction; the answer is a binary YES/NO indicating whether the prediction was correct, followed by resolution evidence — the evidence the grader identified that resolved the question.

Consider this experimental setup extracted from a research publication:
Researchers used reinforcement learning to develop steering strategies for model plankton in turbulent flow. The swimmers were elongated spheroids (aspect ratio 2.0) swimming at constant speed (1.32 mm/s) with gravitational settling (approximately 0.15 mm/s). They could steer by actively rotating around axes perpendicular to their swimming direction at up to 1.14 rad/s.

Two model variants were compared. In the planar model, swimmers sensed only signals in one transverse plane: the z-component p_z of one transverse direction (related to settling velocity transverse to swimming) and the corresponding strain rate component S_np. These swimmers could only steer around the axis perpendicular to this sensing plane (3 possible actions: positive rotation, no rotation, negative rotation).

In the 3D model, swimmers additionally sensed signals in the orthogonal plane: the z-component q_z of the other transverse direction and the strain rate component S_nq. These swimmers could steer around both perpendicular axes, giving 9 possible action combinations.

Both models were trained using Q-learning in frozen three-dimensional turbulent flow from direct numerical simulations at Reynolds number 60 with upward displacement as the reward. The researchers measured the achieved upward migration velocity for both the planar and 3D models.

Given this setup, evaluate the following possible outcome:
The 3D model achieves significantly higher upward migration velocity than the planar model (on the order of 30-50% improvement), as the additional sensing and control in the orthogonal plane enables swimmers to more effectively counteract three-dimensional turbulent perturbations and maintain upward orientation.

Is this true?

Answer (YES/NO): NO